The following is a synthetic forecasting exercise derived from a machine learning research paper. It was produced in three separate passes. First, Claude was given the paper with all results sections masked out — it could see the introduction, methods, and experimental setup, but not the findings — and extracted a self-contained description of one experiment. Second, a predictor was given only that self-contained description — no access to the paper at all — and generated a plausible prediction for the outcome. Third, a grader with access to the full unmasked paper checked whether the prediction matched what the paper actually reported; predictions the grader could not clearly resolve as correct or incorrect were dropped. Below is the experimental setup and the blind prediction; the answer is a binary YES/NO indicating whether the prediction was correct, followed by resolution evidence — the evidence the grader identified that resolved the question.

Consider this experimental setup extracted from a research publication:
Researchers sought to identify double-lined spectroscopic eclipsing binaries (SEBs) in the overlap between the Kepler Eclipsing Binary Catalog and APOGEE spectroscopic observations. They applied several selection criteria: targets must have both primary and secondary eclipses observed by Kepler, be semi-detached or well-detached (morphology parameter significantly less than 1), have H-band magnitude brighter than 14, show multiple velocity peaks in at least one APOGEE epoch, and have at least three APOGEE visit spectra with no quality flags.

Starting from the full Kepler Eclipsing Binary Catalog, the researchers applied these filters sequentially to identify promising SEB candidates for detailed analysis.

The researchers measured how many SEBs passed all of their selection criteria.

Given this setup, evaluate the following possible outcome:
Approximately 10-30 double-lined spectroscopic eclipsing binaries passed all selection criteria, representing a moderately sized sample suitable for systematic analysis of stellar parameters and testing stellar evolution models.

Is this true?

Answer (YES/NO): NO